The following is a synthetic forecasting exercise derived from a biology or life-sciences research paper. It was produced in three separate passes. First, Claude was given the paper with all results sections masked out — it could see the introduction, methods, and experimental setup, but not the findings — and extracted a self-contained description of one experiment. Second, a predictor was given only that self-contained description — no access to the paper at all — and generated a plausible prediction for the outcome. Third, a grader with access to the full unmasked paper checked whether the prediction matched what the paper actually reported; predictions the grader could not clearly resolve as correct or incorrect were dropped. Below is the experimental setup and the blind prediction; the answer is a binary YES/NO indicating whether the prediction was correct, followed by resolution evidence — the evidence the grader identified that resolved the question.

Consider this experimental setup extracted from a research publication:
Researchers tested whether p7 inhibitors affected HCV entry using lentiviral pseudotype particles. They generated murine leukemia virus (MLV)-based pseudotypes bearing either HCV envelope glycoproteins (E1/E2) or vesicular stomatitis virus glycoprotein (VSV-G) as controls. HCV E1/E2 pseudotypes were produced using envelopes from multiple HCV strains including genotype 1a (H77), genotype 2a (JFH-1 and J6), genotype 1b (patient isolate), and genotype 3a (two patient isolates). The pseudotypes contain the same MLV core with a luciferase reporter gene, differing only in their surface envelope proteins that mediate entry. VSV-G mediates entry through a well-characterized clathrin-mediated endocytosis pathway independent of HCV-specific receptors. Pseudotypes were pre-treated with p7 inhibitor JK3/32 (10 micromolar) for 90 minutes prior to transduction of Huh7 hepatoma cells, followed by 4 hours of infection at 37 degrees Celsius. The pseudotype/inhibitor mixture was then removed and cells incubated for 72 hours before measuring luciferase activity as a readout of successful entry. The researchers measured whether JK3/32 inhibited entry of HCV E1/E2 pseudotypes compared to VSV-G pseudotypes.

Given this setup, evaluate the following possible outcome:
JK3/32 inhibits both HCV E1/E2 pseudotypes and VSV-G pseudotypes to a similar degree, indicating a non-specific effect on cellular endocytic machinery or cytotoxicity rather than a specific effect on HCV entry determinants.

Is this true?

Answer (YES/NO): NO